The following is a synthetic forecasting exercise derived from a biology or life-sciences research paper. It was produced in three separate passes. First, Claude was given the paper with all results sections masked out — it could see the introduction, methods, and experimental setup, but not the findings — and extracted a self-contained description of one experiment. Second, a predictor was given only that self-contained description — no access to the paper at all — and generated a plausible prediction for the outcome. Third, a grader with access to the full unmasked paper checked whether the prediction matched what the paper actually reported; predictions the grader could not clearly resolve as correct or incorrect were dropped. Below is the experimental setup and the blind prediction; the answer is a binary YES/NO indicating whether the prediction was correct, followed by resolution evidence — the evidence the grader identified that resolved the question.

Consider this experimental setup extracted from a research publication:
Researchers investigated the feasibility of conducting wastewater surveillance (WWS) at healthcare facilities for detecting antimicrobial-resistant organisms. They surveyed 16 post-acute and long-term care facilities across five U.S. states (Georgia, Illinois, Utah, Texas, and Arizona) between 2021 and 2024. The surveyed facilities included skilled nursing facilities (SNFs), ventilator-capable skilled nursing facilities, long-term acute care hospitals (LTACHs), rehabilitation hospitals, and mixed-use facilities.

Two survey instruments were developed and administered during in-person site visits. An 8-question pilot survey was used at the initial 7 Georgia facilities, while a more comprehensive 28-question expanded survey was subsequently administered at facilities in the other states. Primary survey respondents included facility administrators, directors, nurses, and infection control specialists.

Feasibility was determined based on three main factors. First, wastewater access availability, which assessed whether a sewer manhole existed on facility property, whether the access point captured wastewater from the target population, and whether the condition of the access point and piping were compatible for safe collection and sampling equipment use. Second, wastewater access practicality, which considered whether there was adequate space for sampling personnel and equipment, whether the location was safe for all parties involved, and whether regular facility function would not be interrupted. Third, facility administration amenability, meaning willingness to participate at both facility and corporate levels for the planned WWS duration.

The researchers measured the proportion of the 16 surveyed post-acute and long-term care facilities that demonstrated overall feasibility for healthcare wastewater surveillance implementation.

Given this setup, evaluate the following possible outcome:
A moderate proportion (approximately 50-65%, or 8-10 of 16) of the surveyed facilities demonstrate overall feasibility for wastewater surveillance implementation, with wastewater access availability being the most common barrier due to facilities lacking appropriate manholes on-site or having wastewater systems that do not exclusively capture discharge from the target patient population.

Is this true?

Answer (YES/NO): NO